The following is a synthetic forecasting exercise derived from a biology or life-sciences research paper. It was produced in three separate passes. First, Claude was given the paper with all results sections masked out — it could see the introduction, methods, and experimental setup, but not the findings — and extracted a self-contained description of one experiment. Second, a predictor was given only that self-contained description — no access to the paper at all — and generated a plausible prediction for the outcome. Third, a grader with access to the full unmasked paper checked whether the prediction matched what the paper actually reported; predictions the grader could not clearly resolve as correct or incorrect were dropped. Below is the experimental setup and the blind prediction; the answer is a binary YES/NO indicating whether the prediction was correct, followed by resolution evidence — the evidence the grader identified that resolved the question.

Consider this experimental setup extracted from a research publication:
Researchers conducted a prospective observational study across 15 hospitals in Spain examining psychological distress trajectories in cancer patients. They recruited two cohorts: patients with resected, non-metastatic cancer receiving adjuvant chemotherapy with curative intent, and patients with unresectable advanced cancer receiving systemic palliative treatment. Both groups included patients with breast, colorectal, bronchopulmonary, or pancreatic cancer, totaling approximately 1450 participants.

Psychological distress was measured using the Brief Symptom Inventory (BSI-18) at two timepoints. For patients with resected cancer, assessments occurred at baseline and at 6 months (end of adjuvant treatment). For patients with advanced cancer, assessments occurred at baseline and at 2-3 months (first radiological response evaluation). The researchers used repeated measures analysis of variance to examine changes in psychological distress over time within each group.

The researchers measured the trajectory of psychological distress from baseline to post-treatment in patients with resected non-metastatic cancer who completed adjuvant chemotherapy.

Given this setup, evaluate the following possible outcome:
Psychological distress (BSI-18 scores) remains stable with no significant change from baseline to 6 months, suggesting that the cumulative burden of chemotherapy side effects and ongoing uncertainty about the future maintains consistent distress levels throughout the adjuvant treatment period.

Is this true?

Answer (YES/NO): NO